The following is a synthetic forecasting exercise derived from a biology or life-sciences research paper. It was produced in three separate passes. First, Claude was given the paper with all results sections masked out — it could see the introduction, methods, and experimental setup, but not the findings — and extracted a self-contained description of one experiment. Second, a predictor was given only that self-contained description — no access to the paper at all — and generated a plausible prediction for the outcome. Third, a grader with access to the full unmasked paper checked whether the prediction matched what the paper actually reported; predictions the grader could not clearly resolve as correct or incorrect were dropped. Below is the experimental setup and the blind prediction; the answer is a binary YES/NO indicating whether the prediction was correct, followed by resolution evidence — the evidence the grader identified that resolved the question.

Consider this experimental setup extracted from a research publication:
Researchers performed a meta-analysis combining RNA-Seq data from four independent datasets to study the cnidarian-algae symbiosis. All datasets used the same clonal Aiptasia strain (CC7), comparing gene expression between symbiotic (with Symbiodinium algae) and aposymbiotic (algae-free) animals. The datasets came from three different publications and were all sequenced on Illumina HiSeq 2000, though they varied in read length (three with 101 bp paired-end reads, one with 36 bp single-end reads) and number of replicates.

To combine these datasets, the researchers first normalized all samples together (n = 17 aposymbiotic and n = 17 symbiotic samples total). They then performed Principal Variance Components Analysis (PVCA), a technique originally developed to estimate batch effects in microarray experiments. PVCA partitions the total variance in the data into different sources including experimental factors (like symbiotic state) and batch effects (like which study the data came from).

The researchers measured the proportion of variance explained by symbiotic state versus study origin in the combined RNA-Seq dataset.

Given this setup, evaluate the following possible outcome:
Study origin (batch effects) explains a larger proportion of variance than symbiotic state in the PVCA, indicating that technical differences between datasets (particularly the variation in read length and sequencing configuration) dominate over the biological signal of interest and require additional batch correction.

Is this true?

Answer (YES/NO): YES